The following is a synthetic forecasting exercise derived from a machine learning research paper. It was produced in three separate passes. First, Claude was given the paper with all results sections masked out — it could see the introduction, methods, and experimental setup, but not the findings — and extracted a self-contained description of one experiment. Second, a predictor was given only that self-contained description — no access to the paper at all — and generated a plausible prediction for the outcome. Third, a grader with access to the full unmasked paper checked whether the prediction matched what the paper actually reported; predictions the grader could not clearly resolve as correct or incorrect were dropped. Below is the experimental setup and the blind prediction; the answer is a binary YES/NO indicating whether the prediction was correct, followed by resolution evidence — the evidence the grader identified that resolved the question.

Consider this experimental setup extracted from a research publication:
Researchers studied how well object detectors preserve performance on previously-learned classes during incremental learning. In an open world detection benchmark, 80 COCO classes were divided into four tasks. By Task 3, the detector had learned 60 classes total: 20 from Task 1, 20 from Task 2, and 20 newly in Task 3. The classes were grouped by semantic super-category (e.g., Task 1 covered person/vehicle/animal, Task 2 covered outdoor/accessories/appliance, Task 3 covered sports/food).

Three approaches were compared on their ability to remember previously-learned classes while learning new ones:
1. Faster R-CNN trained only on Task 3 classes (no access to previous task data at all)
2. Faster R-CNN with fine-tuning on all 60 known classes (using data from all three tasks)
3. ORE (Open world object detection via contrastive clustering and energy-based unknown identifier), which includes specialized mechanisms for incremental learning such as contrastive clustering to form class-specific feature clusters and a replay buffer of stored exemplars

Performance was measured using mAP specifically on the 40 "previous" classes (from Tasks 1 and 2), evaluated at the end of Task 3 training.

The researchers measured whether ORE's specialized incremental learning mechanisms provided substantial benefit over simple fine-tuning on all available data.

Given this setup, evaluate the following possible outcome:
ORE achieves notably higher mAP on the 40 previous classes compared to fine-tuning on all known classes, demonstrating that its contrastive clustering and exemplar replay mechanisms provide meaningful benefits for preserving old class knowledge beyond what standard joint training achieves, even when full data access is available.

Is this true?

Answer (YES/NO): NO